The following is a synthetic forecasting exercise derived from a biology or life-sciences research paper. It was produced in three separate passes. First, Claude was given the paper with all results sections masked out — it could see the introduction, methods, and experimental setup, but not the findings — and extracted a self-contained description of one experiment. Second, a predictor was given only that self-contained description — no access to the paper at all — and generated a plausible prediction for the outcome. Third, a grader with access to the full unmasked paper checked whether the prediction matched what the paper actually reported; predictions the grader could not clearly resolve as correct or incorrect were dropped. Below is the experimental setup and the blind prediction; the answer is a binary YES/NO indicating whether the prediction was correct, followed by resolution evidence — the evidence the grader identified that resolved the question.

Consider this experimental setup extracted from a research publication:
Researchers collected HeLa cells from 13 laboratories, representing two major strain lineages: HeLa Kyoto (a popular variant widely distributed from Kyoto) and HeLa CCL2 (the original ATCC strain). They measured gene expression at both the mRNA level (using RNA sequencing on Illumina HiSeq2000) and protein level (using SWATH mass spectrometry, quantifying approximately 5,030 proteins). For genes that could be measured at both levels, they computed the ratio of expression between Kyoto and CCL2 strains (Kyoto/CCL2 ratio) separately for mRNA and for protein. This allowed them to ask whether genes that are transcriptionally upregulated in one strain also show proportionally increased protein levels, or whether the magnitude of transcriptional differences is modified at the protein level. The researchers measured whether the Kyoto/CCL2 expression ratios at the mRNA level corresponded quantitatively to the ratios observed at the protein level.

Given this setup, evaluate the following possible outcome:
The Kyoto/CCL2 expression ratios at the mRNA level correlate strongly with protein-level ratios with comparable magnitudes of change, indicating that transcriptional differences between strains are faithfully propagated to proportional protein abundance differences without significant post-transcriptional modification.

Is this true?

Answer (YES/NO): NO